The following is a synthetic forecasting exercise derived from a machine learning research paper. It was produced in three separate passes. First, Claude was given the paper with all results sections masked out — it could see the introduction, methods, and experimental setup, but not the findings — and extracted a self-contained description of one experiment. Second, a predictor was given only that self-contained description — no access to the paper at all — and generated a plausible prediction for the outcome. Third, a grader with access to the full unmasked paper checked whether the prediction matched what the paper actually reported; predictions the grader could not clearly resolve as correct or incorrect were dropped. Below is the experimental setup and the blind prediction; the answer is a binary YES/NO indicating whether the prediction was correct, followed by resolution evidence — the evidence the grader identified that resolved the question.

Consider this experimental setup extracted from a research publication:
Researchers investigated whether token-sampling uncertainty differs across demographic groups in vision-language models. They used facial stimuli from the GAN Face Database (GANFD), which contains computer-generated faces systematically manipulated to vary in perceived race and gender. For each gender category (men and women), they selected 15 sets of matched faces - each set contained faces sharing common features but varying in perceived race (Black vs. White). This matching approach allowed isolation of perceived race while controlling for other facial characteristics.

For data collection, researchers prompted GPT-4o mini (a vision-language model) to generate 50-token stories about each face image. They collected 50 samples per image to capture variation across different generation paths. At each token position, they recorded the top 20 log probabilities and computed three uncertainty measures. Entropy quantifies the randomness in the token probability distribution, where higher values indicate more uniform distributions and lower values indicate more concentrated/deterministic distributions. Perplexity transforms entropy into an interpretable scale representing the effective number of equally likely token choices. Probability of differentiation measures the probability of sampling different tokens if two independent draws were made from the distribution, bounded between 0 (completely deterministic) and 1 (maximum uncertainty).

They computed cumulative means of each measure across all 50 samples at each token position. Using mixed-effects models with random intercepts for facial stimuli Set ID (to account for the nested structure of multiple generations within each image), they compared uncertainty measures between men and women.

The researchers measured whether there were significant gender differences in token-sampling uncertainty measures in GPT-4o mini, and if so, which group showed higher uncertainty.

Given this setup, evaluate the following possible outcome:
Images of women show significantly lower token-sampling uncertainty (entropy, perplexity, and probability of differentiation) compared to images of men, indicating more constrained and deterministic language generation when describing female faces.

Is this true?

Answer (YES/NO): NO